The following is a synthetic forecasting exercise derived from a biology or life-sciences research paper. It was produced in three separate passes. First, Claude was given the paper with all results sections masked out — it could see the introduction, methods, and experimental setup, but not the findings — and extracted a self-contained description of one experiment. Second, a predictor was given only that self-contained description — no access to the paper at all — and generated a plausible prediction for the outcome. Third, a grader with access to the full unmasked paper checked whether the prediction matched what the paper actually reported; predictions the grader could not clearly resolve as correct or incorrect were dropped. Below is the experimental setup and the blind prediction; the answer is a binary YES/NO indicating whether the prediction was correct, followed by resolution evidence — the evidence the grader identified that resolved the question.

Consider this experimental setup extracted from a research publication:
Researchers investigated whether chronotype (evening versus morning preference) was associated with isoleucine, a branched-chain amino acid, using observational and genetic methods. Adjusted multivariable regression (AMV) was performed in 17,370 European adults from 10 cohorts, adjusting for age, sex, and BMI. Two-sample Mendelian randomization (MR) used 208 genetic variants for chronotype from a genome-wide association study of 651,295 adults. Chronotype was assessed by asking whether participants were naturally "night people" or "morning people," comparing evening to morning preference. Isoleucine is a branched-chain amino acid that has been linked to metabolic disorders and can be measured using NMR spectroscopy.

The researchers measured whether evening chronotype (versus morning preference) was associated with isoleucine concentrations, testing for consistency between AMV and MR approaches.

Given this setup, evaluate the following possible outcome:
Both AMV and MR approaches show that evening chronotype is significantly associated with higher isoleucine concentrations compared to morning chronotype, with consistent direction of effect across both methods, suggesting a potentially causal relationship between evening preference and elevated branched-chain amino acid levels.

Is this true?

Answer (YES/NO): NO